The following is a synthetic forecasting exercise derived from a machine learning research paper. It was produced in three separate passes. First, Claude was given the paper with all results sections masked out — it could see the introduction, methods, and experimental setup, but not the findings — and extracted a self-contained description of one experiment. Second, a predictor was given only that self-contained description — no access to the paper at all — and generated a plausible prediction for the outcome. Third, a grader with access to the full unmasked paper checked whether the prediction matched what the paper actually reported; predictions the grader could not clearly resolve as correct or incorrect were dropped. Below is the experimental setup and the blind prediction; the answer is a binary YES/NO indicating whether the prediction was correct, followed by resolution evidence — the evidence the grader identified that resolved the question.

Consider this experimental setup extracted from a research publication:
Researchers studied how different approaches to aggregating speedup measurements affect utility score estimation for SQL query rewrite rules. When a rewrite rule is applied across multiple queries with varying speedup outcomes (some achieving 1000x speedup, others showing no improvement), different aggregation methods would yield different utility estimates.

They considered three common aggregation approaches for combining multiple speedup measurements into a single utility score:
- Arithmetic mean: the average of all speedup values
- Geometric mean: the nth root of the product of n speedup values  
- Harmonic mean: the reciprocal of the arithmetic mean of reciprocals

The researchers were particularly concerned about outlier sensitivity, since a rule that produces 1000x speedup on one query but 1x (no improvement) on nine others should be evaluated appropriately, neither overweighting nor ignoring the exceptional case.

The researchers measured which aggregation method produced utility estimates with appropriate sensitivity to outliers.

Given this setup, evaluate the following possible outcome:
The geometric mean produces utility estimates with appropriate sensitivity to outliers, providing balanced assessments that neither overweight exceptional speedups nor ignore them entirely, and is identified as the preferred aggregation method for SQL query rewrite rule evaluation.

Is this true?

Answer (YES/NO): YES